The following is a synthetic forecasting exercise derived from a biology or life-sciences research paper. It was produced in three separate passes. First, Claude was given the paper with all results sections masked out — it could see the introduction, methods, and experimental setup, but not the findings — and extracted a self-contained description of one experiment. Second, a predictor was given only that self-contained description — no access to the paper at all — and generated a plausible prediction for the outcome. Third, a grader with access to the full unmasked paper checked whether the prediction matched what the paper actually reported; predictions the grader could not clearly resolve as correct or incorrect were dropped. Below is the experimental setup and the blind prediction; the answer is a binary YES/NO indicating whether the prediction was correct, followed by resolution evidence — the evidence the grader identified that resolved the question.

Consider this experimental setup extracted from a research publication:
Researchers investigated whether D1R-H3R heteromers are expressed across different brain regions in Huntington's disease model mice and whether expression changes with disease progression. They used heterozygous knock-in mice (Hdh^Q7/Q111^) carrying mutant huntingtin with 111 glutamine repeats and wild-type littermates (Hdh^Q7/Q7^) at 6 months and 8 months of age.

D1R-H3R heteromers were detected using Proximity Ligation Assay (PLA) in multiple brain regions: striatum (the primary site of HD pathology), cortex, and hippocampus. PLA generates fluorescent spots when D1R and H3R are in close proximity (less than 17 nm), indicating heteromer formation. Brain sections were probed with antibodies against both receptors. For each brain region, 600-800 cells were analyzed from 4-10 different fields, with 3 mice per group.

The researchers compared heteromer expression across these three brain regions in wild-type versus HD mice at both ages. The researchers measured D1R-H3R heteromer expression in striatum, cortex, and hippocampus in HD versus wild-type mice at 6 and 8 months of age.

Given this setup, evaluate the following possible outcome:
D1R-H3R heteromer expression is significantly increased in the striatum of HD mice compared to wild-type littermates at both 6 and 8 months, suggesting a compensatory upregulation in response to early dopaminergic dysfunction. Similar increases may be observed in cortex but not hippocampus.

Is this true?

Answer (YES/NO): NO